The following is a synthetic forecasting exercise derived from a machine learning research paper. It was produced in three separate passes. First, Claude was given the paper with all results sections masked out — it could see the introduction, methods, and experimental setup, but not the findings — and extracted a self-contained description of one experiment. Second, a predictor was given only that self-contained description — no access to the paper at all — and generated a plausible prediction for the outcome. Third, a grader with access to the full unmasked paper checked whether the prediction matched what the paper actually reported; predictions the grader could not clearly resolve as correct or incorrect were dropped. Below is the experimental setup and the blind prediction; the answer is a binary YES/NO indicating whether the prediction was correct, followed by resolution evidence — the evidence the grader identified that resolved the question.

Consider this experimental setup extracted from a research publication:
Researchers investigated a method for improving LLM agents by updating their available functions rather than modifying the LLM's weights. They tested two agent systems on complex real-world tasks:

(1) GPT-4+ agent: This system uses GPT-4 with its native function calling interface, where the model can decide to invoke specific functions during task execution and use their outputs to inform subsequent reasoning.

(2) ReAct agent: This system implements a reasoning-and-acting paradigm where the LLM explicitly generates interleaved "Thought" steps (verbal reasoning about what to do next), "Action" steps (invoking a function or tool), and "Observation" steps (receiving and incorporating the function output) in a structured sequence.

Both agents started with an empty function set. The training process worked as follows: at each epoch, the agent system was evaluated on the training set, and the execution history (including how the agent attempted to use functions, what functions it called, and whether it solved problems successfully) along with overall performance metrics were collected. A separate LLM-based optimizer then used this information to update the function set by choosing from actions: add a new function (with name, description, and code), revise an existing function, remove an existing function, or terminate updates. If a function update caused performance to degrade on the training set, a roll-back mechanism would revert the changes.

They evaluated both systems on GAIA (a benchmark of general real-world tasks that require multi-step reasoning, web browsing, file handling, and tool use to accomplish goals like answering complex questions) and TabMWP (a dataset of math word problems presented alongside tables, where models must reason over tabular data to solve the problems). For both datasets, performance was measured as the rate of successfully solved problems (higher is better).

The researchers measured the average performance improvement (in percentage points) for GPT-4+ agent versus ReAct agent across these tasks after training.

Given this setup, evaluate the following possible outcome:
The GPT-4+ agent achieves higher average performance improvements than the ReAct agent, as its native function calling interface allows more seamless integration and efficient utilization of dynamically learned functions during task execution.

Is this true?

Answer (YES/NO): NO